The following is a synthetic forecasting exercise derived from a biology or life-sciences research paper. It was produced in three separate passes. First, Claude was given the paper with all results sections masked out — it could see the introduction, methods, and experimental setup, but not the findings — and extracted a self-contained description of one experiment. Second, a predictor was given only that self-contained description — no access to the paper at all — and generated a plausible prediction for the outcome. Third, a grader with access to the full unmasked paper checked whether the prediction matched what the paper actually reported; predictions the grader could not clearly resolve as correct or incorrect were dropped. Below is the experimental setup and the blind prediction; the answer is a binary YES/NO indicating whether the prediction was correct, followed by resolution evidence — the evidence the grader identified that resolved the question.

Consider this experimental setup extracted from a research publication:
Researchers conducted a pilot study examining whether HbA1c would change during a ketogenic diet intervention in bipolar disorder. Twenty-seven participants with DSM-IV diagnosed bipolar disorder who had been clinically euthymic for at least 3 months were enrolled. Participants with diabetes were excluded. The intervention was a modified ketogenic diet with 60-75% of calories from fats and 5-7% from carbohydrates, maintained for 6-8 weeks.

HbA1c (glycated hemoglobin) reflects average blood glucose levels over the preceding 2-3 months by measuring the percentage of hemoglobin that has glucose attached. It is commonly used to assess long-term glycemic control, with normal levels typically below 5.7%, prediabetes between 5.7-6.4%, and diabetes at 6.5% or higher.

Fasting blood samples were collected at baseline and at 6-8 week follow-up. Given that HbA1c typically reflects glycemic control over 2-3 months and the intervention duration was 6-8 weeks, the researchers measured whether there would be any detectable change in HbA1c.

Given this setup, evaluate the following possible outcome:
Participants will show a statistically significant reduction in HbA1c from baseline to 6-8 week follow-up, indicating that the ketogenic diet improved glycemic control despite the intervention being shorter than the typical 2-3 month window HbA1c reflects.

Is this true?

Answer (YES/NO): NO